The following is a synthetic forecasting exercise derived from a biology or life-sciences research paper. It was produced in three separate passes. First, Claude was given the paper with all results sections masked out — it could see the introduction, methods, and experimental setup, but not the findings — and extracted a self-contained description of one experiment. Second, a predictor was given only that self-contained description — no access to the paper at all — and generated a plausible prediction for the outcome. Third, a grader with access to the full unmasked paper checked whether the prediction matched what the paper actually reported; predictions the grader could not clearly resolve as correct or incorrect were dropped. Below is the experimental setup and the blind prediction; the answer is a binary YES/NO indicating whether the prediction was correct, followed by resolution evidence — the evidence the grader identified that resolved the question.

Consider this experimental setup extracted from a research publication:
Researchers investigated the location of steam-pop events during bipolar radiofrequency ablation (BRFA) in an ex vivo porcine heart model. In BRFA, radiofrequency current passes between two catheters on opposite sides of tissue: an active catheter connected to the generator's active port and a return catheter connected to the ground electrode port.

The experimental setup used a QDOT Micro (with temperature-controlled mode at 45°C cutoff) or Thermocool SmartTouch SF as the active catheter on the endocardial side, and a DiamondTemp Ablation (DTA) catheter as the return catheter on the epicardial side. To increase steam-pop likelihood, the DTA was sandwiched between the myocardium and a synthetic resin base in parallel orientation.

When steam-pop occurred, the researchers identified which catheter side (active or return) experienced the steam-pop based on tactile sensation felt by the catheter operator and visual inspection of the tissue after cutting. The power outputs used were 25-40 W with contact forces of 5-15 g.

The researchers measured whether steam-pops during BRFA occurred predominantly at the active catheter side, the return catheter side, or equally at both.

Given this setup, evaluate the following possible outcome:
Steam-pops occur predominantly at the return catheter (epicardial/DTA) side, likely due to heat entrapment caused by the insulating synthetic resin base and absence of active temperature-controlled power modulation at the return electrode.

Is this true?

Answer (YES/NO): YES